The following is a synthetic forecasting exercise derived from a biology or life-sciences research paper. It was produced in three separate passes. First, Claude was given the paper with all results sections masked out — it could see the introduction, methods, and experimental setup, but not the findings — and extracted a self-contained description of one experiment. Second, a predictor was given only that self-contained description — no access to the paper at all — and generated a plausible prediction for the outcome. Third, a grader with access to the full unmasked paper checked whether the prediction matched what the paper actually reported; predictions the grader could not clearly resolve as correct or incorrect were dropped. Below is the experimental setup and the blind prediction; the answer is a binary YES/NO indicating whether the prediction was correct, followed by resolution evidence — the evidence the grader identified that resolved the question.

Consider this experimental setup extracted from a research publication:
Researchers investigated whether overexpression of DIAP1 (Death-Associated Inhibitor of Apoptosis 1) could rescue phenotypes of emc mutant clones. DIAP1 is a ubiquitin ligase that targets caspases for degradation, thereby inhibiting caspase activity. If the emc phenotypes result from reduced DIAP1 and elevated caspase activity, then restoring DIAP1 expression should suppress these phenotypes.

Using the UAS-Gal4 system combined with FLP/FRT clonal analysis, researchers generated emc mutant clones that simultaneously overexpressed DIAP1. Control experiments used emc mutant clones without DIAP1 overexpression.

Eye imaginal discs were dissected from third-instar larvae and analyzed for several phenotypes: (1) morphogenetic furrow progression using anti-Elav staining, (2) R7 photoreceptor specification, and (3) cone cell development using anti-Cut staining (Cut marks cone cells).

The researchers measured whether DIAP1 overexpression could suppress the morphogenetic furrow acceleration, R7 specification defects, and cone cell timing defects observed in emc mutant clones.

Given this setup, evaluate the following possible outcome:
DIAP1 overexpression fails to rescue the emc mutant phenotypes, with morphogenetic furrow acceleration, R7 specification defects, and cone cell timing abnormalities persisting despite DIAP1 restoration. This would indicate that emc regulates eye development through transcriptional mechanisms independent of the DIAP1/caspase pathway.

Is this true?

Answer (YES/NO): NO